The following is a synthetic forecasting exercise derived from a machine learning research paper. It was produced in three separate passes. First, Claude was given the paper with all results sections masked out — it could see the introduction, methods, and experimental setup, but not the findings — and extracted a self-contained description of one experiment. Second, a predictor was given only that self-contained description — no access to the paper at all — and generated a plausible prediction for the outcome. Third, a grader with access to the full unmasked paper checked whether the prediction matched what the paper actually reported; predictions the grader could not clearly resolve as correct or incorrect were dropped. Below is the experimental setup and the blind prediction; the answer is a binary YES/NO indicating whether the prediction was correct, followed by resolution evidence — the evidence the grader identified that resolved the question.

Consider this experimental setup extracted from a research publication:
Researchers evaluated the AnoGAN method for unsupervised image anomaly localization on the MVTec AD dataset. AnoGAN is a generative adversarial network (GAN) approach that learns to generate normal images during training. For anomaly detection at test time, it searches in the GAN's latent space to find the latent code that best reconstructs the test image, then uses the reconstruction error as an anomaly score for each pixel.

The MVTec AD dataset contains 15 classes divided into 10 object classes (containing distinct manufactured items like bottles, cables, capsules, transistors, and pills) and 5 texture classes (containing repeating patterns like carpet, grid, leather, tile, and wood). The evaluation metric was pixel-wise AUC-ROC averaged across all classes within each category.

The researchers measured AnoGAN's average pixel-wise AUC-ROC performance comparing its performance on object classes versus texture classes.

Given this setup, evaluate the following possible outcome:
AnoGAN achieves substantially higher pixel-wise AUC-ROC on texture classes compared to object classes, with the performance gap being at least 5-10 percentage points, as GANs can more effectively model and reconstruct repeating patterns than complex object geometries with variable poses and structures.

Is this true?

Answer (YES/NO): NO